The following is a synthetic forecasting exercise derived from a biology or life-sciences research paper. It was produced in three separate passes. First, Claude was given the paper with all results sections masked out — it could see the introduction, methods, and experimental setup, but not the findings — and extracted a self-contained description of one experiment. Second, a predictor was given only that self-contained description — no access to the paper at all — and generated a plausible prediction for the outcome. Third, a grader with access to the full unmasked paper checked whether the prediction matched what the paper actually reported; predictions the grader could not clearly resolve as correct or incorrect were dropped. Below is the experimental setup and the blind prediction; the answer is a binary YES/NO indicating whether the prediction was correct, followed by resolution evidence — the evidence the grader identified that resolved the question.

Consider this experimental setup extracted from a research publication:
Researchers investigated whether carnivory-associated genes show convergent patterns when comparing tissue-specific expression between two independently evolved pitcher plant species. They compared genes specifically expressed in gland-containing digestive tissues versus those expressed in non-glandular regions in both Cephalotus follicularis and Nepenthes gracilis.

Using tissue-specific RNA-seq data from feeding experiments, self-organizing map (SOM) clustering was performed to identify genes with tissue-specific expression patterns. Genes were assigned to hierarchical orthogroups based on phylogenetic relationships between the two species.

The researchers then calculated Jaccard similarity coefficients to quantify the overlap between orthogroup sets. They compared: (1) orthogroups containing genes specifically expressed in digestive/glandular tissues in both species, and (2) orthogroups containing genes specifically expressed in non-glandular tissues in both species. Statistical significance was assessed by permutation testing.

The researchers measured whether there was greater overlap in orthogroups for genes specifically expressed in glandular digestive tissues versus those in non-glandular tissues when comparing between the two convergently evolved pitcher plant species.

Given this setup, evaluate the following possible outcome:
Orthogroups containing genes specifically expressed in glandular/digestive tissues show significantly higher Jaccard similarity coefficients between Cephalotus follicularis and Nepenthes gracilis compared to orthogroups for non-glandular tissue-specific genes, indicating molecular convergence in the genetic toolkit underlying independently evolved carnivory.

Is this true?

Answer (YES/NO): NO